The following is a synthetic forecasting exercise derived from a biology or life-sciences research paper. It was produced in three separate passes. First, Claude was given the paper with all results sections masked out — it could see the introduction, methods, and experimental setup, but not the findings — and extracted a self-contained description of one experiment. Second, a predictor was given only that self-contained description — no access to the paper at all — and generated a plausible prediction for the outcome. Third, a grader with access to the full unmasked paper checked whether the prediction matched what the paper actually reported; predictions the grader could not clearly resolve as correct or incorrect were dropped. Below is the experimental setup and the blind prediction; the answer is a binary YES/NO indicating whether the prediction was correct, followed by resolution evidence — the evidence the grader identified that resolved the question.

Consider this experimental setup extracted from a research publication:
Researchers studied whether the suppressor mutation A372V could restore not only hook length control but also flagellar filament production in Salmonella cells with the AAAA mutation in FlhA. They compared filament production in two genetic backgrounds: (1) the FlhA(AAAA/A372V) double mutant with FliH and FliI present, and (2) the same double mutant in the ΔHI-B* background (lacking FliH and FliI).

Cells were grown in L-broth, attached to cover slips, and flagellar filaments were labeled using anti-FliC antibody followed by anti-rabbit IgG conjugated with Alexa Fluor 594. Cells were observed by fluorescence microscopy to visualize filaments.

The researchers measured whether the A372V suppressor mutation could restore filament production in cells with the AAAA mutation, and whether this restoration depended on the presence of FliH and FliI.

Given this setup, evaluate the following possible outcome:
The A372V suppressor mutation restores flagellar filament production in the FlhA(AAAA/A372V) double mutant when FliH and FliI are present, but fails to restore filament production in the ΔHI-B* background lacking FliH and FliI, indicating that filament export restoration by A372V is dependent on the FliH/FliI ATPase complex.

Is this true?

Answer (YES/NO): YES